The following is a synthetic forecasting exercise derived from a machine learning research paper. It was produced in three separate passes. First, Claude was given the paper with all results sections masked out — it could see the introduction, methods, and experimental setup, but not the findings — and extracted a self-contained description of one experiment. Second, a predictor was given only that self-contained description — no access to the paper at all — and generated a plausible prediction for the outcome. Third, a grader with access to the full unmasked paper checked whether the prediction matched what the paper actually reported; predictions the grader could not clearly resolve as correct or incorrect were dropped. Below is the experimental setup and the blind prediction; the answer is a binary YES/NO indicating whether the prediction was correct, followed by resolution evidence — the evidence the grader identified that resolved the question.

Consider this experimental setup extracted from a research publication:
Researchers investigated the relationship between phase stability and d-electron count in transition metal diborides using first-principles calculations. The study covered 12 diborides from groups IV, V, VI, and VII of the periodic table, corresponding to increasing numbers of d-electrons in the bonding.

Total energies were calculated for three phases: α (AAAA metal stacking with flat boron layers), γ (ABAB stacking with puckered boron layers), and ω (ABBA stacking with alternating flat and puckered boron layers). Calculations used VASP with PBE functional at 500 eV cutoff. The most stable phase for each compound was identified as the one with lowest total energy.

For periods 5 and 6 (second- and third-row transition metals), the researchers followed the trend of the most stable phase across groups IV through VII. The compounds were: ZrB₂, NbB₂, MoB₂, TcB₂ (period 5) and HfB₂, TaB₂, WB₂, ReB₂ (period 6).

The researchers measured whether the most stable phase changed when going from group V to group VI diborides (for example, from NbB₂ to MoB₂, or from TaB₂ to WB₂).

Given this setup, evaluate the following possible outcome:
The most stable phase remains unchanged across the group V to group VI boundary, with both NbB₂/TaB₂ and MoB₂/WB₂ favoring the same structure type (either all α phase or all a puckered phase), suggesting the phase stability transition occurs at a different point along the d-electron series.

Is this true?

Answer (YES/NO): NO